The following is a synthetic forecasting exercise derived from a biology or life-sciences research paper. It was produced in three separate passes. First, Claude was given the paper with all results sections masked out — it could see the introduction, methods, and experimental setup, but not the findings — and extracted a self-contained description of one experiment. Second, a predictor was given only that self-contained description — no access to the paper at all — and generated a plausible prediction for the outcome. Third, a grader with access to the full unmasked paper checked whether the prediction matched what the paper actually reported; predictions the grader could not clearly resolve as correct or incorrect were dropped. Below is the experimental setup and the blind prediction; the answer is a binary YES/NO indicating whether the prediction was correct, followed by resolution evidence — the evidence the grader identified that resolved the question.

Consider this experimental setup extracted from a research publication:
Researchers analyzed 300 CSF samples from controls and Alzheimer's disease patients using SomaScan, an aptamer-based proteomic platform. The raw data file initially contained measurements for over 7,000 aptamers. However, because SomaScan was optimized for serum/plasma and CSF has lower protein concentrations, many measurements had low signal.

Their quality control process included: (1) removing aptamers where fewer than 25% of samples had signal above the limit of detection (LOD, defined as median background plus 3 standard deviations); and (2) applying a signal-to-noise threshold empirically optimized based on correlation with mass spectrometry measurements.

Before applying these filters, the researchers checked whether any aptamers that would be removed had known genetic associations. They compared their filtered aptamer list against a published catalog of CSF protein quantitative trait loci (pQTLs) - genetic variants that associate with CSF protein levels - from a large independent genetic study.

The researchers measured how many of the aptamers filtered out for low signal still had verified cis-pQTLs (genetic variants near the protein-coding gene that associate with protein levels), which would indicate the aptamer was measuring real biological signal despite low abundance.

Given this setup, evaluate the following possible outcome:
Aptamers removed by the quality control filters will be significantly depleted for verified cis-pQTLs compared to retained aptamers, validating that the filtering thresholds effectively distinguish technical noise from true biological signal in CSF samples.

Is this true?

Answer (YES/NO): YES